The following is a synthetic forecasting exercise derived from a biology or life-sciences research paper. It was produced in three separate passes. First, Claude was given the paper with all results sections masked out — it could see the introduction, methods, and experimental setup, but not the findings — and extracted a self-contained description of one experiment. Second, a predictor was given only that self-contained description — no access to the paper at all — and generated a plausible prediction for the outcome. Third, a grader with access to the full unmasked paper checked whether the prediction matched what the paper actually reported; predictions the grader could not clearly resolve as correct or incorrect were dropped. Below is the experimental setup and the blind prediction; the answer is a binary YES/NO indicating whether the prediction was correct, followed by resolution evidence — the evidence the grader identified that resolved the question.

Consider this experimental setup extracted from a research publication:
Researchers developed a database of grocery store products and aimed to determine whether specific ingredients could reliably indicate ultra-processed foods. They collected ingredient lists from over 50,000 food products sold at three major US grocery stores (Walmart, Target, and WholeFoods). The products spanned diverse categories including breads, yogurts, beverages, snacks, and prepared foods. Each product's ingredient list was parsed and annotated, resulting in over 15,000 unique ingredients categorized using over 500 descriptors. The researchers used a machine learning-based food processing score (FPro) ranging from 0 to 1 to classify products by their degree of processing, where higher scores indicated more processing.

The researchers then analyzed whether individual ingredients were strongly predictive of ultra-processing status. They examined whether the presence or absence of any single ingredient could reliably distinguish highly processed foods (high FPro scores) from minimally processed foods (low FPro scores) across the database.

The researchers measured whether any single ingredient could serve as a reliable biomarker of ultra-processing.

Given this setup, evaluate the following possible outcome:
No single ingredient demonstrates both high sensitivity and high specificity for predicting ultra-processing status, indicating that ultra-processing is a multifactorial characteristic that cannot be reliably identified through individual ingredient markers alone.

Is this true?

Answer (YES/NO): YES